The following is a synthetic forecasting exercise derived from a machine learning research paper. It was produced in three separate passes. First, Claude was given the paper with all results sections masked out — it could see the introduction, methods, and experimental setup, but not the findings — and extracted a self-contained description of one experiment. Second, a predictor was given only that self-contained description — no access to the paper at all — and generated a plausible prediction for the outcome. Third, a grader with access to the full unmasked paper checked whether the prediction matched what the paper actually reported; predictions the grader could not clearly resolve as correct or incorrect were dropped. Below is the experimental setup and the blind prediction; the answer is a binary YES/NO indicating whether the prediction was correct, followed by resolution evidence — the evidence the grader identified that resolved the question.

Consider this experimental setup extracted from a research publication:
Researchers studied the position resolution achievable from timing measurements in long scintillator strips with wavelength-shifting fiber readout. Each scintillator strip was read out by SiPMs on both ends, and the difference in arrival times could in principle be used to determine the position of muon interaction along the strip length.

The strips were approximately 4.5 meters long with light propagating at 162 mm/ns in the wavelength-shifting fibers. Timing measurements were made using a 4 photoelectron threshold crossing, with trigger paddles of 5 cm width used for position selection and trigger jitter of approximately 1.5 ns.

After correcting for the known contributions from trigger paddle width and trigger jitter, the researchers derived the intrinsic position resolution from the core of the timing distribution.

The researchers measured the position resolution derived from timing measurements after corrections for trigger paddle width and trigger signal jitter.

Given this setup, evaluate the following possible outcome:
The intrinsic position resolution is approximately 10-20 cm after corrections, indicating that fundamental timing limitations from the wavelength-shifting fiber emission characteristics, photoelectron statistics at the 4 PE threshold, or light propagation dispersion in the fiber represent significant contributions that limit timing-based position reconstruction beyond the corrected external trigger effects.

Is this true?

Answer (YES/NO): NO